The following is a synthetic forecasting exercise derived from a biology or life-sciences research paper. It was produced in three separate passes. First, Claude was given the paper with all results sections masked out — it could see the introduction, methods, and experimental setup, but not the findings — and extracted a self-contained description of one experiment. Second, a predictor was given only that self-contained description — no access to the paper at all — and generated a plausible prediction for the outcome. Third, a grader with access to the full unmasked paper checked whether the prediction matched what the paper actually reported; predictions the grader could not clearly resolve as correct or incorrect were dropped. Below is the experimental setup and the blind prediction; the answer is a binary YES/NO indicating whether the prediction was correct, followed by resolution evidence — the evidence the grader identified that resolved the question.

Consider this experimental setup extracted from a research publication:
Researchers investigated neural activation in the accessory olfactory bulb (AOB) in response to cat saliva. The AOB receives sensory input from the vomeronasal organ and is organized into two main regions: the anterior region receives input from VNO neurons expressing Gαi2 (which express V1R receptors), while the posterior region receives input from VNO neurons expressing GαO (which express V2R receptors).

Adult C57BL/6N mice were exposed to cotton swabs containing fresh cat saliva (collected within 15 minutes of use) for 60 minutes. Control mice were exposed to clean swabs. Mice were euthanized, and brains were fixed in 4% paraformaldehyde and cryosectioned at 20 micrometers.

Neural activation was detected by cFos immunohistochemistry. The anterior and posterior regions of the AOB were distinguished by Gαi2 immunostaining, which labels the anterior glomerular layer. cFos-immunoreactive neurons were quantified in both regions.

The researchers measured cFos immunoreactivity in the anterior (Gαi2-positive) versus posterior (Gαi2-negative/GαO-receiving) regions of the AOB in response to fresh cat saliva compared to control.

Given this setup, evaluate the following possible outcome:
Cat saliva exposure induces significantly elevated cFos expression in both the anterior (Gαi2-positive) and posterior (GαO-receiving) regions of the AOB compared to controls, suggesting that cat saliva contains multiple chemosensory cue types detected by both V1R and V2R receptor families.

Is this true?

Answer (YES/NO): NO